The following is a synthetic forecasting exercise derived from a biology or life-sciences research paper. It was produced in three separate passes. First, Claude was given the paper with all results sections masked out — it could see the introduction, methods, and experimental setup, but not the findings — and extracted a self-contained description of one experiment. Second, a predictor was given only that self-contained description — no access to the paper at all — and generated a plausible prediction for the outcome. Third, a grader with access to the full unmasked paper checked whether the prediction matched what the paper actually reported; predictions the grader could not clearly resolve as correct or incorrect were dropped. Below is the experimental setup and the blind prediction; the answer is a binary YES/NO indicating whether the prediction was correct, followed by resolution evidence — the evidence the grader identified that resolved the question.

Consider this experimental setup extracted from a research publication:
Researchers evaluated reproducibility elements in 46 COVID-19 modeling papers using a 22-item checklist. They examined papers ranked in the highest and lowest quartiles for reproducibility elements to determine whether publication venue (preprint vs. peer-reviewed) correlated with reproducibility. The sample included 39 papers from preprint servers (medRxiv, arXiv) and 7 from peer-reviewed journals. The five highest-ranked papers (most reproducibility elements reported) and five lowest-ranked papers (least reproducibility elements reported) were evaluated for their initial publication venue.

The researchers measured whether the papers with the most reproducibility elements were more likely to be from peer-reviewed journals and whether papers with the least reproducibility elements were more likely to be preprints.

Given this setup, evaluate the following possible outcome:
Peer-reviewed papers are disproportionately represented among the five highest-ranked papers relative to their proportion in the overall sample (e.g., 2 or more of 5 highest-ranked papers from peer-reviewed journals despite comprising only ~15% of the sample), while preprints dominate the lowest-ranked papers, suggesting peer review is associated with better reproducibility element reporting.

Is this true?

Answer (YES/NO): NO